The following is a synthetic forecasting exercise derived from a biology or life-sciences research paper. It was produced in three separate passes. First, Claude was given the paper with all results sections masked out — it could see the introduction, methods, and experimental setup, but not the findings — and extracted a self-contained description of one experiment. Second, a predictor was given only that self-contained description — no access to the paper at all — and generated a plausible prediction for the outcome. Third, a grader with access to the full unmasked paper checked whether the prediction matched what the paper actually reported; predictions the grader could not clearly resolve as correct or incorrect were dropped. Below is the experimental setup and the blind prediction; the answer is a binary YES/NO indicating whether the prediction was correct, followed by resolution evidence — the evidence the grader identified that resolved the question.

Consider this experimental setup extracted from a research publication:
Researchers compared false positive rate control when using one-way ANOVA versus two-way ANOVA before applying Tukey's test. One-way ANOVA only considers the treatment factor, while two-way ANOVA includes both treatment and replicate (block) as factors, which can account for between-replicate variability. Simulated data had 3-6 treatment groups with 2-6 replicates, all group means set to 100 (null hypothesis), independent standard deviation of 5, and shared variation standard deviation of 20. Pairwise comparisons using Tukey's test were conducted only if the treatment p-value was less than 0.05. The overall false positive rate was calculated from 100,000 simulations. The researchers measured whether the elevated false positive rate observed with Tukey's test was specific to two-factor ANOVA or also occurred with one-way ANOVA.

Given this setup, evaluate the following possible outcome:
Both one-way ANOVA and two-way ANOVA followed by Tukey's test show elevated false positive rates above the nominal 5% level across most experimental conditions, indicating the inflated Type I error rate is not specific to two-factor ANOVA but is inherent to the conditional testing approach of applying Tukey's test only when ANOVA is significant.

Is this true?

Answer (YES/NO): YES